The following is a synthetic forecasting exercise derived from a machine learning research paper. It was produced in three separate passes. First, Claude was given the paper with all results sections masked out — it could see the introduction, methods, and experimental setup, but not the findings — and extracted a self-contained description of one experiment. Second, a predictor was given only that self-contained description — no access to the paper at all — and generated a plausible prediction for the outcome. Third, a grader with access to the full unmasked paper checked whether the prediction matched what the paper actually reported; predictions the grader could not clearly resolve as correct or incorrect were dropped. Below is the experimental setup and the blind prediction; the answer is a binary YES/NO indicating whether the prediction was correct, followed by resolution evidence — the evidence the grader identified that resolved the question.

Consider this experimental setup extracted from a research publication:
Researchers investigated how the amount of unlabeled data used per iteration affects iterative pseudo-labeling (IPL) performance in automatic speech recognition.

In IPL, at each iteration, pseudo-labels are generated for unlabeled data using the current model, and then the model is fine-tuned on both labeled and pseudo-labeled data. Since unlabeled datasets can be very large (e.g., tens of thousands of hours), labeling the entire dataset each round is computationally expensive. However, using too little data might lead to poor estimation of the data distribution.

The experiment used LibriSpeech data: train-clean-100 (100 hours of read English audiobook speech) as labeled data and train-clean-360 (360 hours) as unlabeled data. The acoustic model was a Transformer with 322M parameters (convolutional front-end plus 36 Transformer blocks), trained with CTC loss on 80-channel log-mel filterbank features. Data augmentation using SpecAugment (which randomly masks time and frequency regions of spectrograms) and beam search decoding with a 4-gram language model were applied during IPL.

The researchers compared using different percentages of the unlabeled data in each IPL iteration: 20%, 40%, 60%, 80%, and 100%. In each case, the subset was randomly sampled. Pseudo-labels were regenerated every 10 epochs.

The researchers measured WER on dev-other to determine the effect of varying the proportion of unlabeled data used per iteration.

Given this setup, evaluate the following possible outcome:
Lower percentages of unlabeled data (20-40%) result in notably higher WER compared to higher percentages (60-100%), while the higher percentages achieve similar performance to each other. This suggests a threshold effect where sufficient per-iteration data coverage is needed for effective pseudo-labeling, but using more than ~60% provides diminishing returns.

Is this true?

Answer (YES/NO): NO